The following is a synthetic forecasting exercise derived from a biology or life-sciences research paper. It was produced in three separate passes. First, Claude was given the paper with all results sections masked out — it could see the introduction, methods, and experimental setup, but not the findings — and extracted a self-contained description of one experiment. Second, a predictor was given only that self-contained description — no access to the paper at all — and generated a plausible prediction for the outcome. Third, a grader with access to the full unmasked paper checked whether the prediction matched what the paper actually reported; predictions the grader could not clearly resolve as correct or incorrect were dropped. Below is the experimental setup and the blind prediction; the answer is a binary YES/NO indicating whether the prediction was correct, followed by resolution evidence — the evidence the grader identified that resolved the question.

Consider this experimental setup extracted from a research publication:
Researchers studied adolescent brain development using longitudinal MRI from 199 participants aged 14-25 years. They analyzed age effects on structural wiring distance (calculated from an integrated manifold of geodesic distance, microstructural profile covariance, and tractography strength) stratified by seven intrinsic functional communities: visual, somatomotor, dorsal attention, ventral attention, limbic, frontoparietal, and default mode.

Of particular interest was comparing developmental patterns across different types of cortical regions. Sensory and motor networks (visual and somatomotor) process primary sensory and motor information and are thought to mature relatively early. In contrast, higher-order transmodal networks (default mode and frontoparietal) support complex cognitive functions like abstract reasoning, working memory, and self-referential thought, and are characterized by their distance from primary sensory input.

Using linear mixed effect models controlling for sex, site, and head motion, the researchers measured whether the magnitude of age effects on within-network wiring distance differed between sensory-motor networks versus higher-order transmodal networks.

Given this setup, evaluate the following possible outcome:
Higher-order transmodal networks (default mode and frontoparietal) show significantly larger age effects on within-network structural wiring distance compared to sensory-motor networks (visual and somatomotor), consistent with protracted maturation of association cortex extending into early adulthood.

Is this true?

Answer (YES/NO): NO